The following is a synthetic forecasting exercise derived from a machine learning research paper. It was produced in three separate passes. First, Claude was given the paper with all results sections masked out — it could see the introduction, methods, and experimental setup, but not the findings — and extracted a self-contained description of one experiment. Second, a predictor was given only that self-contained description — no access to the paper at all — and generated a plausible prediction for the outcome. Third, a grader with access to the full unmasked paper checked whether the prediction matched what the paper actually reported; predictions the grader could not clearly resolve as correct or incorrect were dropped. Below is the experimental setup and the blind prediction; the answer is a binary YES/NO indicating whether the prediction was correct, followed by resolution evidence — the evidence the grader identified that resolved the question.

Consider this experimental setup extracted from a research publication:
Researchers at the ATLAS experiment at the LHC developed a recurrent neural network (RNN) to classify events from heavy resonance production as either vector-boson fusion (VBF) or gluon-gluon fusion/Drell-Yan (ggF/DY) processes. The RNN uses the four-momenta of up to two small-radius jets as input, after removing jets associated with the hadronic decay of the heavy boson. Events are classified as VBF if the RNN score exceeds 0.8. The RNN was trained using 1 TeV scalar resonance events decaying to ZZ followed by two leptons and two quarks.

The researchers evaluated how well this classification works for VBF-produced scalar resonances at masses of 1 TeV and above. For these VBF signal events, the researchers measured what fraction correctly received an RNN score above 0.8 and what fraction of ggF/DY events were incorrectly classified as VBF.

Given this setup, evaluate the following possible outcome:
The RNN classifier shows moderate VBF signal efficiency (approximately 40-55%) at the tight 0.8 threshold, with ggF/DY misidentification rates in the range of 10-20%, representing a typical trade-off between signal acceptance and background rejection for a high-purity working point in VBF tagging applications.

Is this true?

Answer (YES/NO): NO